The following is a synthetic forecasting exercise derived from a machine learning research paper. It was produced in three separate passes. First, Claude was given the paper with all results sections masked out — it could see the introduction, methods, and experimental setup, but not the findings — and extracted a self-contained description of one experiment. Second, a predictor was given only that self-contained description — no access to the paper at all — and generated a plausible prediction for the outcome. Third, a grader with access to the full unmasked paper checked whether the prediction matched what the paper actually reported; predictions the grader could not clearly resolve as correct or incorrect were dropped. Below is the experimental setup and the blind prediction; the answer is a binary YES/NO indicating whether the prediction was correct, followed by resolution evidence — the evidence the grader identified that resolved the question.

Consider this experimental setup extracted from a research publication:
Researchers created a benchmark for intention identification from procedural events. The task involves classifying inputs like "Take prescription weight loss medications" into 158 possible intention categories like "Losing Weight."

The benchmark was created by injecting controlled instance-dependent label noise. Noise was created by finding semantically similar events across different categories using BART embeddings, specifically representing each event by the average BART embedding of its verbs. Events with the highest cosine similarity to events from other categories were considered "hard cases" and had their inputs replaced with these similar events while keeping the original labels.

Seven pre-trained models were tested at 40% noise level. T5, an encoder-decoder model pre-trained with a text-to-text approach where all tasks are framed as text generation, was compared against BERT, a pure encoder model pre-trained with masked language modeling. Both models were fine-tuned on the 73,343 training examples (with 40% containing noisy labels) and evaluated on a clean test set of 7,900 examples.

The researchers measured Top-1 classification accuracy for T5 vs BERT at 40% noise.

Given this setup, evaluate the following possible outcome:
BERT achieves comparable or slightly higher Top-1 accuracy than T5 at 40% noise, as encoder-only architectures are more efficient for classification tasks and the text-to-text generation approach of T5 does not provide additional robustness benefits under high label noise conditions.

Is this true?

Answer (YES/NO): YES